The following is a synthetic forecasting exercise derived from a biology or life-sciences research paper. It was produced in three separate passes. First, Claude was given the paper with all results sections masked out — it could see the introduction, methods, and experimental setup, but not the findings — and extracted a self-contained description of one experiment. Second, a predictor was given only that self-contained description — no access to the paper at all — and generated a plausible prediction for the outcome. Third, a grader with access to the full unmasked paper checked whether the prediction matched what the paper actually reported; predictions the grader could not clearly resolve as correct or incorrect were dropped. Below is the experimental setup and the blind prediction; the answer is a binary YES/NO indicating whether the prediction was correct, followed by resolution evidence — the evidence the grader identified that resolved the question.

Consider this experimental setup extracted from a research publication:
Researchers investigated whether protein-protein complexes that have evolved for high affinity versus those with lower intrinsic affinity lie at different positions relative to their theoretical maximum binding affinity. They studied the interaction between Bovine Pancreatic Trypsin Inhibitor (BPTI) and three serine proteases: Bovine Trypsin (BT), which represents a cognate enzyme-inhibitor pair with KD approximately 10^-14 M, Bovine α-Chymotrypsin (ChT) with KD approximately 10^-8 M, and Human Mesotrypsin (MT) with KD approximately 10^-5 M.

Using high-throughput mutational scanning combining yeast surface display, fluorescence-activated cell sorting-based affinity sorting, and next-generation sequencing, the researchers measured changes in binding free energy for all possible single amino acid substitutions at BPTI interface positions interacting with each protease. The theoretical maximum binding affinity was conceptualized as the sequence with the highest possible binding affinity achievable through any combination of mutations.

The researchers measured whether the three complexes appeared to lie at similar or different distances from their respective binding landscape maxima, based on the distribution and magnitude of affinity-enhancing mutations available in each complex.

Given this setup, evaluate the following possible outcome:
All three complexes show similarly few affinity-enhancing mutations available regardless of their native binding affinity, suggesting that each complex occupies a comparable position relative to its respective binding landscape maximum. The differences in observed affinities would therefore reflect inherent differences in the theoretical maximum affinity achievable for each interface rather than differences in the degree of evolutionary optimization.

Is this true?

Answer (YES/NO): NO